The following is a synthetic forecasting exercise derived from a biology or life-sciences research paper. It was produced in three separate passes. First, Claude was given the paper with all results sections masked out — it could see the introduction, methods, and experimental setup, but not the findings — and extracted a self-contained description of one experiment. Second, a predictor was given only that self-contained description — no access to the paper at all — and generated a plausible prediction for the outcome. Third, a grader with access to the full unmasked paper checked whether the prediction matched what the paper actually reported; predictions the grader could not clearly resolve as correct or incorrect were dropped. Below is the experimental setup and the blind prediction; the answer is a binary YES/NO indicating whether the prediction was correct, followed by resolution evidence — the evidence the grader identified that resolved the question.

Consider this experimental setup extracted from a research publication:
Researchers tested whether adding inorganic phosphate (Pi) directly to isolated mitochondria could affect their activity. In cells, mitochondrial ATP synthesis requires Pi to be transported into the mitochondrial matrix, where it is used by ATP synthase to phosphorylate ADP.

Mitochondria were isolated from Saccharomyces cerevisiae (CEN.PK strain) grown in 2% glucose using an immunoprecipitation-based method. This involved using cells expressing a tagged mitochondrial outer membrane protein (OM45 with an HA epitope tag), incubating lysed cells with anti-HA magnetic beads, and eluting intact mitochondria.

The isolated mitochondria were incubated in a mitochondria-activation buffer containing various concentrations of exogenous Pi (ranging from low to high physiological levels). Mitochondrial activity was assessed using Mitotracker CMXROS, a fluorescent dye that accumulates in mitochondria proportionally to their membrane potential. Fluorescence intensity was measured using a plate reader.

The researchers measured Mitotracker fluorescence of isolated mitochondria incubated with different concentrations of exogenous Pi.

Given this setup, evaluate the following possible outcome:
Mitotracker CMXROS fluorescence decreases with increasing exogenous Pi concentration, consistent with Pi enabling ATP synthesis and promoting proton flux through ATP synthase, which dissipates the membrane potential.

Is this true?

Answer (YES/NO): NO